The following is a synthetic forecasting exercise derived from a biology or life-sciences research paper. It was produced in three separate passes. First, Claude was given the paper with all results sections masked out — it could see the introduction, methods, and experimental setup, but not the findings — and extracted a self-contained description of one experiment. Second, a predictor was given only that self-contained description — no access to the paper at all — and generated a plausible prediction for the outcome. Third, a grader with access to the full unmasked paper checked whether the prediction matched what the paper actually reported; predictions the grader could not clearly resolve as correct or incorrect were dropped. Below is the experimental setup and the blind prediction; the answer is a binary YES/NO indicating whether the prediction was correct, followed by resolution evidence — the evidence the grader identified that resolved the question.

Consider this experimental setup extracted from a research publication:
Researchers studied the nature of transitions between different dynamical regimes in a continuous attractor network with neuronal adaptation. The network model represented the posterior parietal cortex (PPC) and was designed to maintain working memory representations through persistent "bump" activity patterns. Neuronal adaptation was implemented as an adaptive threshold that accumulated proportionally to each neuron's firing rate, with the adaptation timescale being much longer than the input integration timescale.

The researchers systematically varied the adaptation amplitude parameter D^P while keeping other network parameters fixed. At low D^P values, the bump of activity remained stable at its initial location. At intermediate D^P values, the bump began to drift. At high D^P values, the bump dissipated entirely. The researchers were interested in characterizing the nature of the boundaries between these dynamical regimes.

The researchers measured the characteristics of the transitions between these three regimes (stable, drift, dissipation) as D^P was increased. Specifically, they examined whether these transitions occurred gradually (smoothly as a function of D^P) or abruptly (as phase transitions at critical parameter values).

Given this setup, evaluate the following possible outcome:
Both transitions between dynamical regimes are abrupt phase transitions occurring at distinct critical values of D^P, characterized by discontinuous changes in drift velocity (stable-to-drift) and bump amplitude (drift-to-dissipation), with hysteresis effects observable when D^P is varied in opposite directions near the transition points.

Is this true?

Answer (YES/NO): NO